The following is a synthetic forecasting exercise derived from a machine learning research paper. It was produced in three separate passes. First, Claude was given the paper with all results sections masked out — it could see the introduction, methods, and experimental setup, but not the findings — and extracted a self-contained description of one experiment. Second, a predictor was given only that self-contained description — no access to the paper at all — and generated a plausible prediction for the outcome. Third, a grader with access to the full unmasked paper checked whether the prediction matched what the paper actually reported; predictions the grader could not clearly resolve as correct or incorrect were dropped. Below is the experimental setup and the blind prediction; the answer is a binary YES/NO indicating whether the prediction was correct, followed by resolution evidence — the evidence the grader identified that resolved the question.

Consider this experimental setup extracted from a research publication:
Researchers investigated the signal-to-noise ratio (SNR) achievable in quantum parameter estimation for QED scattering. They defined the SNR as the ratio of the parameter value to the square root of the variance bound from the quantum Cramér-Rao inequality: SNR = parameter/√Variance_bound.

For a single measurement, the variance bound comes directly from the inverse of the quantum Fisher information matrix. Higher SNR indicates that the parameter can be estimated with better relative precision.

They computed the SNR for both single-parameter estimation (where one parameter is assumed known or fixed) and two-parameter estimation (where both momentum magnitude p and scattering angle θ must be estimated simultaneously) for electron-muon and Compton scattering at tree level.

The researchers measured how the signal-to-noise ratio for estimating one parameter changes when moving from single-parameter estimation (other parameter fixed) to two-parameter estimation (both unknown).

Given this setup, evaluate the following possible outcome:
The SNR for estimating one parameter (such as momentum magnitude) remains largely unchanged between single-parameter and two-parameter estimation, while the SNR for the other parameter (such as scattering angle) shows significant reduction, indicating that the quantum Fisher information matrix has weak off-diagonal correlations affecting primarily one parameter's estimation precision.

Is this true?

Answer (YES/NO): NO